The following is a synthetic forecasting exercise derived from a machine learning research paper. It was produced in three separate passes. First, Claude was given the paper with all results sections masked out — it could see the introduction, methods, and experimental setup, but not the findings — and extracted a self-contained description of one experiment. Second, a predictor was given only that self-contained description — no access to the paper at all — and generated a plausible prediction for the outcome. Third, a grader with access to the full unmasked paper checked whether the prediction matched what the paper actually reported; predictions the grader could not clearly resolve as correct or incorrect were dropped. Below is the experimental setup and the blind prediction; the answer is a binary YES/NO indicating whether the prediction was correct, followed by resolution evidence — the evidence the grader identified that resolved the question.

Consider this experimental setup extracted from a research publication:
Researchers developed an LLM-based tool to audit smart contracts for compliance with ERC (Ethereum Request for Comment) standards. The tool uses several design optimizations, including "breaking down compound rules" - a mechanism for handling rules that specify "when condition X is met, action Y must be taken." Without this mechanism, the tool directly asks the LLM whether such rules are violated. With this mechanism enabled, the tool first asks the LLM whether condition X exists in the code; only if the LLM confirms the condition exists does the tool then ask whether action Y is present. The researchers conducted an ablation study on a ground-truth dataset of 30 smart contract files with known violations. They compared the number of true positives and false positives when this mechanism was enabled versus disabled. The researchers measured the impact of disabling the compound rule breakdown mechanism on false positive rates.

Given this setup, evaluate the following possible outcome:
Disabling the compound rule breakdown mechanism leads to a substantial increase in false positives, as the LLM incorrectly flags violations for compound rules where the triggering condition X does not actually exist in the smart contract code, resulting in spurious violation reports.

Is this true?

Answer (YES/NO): YES